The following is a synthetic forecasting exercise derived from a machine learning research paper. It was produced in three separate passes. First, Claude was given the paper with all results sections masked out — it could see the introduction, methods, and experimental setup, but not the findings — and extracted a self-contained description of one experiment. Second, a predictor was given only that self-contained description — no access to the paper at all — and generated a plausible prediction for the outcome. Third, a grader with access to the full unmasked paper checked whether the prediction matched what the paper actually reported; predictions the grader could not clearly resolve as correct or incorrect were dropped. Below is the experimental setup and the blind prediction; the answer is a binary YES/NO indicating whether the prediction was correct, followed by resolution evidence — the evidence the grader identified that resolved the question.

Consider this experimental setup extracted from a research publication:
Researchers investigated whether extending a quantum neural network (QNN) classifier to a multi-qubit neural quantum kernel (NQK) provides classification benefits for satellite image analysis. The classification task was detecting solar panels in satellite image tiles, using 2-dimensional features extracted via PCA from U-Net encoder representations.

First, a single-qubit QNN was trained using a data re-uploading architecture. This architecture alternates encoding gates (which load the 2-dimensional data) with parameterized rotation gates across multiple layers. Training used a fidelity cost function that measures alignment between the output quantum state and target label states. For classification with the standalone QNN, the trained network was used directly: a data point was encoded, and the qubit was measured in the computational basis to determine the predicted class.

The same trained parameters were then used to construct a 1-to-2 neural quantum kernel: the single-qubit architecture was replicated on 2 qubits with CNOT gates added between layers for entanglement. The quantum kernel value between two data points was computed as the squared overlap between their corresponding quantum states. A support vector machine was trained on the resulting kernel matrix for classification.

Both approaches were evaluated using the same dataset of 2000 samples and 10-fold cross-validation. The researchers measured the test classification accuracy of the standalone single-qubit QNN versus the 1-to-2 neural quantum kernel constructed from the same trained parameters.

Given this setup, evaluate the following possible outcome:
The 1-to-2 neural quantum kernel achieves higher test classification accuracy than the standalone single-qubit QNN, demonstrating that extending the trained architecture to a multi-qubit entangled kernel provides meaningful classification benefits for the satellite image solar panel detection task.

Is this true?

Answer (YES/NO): NO